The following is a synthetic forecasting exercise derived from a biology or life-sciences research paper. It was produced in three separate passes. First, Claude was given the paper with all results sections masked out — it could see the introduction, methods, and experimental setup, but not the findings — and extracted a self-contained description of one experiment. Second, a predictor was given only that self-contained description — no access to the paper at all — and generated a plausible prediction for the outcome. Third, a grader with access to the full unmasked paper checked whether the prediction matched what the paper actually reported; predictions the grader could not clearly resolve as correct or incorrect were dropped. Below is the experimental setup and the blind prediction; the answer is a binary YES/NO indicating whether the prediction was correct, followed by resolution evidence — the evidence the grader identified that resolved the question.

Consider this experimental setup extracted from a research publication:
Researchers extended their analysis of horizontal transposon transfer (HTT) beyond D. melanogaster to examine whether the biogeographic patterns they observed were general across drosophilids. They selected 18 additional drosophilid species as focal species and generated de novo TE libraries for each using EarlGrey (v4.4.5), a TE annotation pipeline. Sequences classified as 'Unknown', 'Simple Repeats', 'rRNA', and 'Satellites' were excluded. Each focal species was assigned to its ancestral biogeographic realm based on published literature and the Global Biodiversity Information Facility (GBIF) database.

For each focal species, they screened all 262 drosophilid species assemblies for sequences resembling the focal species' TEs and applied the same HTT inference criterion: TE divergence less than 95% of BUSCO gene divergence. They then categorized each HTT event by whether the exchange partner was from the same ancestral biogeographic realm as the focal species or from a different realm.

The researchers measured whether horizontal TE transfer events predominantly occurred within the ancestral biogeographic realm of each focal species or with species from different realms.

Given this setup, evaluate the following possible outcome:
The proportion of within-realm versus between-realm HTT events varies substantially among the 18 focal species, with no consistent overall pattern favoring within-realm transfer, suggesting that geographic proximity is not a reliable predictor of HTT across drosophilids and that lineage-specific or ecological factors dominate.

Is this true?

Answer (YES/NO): NO